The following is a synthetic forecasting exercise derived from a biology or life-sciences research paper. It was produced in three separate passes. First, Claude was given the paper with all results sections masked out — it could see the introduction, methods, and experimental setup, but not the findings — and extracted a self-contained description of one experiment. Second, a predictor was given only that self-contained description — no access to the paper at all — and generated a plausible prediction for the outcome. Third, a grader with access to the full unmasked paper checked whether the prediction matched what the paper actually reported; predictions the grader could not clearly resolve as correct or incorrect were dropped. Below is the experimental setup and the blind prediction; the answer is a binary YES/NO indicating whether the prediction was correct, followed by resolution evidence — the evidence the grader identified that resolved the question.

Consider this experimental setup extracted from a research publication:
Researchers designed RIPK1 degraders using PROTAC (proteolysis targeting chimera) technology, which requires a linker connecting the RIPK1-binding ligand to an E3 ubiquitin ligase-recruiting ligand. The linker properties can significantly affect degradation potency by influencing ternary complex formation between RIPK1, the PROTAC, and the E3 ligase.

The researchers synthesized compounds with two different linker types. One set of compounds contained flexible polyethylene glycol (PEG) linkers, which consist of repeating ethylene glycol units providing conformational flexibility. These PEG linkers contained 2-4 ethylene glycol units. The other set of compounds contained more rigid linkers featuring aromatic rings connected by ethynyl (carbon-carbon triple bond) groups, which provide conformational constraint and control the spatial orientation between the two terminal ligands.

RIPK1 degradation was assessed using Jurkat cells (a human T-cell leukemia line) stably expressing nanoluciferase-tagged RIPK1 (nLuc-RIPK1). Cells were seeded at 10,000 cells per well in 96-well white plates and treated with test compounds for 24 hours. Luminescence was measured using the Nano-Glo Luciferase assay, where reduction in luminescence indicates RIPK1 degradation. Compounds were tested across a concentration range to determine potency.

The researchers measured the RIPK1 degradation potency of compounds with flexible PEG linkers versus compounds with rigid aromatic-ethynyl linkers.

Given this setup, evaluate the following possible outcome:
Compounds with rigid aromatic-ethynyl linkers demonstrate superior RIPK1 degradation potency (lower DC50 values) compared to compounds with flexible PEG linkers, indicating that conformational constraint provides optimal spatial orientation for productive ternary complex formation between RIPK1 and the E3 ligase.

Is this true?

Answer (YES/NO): YES